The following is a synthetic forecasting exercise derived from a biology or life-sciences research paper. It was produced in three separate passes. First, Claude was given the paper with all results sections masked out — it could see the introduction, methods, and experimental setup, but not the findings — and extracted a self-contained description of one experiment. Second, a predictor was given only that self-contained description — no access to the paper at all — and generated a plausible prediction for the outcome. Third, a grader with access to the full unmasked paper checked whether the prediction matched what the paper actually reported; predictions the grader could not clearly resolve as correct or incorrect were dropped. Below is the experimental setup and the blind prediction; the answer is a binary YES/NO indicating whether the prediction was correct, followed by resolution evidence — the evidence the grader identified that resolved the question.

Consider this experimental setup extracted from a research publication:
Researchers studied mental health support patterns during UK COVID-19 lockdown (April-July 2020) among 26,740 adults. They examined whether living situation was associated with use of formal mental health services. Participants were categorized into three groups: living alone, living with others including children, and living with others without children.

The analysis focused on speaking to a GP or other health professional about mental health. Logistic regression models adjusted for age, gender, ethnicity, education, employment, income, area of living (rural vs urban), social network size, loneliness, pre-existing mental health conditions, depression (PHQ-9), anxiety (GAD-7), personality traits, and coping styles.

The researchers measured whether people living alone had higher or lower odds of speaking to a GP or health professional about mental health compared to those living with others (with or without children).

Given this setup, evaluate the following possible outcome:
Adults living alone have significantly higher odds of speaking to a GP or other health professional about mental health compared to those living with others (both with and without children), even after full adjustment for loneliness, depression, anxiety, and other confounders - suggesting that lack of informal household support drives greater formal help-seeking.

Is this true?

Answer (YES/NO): NO